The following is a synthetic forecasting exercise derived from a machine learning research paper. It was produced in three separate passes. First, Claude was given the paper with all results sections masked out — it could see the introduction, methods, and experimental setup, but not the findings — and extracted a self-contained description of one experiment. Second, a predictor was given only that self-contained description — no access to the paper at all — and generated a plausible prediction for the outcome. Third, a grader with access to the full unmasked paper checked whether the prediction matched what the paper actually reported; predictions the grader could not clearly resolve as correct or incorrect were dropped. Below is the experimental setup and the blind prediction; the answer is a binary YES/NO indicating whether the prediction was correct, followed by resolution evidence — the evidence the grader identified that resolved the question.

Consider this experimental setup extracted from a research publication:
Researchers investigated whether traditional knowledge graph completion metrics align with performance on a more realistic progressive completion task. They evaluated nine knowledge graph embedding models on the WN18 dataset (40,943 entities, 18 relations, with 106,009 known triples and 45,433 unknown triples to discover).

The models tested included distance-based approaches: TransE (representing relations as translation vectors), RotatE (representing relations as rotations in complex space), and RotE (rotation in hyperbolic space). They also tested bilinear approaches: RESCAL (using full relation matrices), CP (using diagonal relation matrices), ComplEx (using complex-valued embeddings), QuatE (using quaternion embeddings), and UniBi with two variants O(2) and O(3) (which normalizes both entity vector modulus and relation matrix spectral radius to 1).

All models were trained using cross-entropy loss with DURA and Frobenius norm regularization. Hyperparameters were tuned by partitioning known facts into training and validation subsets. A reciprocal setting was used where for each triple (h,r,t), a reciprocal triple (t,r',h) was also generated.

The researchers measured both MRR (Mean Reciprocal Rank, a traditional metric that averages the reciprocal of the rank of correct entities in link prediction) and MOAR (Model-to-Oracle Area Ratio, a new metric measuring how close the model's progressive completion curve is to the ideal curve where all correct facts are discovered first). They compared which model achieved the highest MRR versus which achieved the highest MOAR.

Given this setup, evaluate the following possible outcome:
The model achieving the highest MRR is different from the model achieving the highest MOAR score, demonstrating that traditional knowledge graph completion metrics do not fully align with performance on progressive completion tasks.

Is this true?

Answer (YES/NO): YES